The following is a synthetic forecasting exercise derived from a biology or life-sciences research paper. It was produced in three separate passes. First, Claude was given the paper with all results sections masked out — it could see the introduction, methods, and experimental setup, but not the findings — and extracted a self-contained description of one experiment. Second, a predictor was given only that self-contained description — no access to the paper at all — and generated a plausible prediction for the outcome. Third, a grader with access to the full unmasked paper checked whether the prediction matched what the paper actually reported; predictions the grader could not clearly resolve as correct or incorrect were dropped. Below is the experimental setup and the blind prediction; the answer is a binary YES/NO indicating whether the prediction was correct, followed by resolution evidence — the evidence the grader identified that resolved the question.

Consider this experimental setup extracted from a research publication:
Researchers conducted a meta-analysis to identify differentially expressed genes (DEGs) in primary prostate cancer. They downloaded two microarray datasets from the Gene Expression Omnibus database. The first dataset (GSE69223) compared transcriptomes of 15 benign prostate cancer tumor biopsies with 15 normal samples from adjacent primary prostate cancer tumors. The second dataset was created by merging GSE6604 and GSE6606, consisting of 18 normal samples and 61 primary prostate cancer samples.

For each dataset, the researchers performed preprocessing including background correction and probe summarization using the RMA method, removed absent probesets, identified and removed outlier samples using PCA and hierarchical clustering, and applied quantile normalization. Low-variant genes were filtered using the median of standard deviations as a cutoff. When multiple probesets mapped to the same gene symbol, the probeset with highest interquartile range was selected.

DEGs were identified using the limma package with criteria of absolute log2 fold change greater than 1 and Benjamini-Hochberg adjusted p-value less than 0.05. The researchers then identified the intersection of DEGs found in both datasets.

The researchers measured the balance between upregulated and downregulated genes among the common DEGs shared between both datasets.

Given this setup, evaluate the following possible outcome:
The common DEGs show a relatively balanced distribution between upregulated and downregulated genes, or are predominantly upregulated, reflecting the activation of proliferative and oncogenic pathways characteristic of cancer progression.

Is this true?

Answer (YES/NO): YES